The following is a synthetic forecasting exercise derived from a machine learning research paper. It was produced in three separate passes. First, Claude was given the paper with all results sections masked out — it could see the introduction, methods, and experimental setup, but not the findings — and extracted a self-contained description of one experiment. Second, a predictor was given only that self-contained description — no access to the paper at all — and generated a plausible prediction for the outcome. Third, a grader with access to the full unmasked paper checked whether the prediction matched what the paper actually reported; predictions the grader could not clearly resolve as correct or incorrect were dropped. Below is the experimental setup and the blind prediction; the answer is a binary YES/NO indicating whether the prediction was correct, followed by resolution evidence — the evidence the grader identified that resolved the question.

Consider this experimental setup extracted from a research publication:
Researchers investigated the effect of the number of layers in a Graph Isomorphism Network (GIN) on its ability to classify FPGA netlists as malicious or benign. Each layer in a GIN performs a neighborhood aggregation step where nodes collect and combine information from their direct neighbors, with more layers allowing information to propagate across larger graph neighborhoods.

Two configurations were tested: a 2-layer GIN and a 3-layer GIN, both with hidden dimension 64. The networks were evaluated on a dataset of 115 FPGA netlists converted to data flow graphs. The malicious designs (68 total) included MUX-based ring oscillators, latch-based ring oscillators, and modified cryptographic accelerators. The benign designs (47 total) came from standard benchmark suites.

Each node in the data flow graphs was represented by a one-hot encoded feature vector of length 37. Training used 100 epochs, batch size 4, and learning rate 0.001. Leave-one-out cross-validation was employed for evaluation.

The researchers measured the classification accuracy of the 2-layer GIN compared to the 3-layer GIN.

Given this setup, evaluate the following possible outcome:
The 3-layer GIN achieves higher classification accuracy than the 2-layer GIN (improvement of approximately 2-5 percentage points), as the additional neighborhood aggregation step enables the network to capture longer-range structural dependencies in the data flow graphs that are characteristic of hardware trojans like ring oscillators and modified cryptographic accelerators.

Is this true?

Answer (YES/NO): NO